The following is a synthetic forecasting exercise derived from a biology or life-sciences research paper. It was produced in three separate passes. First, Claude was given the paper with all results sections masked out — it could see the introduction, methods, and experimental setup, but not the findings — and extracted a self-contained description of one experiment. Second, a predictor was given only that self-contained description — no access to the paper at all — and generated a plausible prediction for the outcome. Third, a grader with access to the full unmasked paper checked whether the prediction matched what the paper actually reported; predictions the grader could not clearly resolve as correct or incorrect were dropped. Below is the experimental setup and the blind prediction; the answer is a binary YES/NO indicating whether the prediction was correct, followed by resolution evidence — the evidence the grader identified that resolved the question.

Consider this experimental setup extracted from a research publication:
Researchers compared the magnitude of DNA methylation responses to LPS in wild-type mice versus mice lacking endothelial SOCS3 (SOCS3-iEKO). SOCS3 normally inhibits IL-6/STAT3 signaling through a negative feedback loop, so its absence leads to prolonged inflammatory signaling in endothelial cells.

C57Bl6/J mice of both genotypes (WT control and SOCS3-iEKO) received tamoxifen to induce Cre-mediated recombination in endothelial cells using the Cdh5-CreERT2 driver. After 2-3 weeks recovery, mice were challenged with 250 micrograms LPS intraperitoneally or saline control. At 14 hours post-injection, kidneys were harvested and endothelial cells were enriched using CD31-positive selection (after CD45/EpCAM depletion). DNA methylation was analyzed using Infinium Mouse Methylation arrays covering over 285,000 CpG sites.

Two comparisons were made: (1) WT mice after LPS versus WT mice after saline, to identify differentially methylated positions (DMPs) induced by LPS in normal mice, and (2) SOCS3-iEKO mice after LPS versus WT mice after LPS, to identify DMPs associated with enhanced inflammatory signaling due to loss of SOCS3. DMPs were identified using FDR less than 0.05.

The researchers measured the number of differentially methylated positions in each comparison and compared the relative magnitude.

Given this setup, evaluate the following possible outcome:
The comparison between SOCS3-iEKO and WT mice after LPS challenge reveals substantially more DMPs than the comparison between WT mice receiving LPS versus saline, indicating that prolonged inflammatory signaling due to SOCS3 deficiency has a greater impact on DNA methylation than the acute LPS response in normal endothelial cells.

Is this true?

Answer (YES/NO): YES